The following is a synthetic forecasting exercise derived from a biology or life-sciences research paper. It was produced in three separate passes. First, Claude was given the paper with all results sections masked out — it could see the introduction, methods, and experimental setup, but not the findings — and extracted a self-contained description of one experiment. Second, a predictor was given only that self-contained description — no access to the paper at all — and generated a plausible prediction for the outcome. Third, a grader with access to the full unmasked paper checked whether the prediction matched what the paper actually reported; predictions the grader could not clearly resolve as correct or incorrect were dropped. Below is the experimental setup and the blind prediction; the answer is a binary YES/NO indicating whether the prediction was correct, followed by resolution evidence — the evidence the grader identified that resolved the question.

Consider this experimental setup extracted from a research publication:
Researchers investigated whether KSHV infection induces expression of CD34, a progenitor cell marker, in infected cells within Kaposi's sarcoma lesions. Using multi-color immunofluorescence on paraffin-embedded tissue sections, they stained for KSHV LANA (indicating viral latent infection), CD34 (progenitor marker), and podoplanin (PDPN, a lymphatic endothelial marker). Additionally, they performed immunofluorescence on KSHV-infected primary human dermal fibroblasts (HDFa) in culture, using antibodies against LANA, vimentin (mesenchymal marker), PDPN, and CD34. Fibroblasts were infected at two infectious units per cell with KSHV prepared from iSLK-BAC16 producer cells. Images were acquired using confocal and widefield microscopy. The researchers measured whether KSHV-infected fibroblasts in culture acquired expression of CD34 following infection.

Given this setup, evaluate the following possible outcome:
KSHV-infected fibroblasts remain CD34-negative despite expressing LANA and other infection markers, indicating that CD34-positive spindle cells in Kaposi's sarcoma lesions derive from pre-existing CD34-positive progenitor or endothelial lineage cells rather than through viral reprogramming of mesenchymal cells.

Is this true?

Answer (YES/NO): NO